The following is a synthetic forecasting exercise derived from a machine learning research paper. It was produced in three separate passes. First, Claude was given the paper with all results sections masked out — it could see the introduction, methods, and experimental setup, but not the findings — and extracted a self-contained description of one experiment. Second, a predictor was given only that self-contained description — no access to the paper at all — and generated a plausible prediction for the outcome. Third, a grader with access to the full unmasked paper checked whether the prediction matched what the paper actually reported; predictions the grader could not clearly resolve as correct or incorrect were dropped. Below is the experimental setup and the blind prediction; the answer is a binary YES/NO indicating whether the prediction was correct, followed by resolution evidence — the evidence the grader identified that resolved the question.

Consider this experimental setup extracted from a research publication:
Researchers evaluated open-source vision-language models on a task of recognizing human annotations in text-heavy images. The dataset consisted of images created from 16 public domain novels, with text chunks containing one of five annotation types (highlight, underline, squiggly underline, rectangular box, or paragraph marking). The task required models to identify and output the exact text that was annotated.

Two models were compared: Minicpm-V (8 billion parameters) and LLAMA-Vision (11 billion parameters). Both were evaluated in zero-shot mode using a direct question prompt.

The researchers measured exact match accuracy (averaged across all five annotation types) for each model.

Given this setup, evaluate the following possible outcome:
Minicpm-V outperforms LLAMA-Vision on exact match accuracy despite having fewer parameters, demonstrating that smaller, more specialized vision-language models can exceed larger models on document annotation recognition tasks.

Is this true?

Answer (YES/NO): YES